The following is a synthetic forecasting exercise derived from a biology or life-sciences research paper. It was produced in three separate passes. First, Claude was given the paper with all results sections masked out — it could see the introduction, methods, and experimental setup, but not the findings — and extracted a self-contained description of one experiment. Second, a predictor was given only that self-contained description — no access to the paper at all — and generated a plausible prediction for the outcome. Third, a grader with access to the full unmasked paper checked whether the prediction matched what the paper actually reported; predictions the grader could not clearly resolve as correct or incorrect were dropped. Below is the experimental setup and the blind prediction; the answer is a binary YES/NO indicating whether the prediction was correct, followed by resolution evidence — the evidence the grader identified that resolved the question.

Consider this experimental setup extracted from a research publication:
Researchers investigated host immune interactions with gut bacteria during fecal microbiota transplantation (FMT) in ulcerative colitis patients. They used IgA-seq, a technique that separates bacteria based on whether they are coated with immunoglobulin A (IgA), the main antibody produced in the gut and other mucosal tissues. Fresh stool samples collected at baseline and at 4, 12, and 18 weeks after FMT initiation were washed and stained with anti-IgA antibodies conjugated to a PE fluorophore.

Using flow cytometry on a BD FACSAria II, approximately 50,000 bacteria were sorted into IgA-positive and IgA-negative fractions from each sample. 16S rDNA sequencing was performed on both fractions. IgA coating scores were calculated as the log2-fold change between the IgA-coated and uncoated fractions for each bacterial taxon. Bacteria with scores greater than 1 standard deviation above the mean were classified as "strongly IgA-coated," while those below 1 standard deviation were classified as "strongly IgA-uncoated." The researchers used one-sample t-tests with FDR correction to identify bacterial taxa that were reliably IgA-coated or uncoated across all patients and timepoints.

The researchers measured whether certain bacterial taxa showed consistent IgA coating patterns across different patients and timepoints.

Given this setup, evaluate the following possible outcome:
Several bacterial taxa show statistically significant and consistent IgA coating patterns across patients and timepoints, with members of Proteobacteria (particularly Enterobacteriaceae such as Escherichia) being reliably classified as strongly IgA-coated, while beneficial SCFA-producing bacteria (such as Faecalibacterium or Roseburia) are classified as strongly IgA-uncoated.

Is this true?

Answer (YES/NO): YES